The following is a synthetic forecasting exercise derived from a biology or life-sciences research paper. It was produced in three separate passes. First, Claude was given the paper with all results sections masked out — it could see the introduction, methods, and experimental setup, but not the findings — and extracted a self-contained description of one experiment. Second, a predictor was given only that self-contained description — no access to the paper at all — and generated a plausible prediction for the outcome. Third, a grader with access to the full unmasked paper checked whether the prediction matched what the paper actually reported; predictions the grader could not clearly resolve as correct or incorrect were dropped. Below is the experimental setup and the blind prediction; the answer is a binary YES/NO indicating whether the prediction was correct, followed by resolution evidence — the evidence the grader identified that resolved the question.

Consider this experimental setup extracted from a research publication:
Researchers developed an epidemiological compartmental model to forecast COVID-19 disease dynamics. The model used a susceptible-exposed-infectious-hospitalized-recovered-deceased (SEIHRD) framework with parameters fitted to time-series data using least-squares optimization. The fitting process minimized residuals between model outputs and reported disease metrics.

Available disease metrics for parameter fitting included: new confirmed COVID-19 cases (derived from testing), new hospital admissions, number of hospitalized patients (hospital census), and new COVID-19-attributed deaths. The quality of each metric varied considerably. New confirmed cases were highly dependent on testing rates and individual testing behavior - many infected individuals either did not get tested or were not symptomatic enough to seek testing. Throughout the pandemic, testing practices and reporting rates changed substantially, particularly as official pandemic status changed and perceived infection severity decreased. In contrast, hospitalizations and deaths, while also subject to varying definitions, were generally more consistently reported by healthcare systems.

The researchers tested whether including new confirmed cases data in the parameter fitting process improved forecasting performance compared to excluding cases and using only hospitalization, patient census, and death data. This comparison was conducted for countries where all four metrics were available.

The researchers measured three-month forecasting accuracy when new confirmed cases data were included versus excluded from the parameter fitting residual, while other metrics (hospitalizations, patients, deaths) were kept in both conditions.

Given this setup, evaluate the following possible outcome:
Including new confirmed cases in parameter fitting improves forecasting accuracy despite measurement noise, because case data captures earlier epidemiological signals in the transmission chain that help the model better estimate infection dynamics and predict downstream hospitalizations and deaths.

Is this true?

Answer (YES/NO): NO